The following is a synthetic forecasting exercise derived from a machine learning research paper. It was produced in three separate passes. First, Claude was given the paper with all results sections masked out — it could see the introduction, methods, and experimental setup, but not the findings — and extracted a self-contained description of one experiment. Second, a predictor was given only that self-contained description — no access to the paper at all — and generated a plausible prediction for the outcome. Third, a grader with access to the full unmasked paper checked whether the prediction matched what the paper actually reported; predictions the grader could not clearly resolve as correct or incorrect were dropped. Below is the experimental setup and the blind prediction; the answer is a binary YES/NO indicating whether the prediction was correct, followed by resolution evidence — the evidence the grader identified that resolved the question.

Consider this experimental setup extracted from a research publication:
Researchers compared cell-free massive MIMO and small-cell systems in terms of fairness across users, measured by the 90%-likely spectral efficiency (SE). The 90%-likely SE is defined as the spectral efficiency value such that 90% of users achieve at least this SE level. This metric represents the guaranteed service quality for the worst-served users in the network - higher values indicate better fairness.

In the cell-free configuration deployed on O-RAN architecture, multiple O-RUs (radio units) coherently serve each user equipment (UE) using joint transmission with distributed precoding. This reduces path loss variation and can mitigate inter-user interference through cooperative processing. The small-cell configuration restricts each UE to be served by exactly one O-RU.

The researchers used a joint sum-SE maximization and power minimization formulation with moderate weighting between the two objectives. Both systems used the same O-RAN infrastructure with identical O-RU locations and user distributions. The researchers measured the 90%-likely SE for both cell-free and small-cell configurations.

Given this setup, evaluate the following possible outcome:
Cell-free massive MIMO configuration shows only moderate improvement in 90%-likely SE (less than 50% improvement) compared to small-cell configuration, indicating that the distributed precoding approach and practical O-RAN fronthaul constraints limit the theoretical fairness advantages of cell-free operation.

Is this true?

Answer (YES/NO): NO